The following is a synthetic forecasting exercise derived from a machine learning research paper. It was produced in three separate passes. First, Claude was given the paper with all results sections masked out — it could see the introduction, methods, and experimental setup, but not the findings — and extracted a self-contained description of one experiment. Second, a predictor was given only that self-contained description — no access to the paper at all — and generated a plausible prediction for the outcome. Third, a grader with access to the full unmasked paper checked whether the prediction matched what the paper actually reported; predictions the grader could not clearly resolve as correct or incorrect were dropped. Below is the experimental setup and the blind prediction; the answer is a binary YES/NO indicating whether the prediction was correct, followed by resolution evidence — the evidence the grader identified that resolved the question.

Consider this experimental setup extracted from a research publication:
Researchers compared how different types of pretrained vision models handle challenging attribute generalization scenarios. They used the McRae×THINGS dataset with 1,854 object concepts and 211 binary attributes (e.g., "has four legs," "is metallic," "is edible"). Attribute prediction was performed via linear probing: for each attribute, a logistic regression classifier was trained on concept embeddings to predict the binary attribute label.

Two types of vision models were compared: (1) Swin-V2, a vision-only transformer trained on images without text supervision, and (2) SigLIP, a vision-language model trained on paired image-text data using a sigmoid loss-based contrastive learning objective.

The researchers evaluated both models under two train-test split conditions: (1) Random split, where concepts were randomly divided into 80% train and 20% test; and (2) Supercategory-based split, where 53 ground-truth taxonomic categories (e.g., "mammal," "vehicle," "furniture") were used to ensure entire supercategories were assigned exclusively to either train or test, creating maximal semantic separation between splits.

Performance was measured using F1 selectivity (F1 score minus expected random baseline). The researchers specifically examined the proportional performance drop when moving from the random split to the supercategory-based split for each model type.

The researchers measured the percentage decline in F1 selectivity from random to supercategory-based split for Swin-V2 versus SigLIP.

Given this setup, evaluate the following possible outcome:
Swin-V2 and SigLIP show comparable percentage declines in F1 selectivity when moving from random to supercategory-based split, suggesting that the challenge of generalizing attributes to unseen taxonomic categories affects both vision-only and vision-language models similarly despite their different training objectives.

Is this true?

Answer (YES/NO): NO